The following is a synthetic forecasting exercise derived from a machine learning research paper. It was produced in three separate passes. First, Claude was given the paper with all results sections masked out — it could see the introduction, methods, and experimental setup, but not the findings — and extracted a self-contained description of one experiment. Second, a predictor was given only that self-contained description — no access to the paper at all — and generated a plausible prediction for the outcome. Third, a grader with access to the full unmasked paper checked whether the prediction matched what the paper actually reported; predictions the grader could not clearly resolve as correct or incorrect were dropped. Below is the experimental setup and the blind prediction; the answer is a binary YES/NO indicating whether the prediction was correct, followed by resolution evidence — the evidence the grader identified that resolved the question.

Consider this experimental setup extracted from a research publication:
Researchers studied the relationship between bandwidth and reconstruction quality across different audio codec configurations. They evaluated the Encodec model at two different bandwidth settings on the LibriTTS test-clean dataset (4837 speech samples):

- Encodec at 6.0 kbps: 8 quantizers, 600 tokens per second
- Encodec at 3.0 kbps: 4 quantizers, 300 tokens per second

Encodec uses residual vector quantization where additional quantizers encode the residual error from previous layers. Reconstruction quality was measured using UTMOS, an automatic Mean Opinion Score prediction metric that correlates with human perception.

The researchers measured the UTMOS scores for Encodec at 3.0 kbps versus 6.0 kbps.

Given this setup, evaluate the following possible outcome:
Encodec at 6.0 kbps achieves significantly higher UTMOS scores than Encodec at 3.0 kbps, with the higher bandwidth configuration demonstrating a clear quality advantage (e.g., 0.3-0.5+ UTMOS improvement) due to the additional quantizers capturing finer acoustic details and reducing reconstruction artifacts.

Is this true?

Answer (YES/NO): YES